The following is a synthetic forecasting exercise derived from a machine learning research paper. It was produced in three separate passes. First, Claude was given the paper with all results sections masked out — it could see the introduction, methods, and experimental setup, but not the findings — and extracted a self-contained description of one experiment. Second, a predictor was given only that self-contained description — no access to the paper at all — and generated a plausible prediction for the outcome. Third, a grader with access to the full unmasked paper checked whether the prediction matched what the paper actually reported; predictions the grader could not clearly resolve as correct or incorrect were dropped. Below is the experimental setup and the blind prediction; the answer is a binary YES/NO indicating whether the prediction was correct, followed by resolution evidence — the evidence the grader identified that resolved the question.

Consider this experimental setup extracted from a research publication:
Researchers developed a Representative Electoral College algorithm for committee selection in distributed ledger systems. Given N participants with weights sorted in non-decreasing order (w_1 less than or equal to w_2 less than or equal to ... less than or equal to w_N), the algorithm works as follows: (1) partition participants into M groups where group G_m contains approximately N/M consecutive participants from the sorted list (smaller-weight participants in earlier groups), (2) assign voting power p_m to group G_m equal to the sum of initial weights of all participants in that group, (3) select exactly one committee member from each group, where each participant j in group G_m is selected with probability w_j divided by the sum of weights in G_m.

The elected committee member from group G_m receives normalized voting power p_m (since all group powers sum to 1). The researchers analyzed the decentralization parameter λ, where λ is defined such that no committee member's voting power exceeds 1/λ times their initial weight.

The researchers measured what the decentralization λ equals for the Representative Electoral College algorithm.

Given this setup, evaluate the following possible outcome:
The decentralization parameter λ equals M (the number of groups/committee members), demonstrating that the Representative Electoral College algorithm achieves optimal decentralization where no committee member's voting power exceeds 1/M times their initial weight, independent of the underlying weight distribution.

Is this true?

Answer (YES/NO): NO